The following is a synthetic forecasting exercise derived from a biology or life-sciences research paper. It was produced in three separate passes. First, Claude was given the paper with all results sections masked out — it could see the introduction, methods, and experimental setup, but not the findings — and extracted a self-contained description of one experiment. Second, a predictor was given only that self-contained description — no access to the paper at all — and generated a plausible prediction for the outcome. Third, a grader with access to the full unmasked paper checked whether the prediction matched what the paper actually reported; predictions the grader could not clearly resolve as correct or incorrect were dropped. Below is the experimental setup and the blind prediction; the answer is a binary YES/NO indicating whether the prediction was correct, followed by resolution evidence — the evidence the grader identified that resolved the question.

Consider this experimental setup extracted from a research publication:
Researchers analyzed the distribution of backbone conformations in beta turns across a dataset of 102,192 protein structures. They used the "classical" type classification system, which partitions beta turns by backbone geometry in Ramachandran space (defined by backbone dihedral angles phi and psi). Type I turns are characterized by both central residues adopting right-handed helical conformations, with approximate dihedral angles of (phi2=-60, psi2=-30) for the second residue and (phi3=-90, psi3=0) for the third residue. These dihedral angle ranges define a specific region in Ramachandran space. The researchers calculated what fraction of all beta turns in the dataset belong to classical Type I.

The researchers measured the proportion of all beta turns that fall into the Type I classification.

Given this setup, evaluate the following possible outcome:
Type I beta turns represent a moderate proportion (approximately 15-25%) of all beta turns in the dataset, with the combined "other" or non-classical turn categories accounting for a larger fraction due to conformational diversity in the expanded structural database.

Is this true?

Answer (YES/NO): NO